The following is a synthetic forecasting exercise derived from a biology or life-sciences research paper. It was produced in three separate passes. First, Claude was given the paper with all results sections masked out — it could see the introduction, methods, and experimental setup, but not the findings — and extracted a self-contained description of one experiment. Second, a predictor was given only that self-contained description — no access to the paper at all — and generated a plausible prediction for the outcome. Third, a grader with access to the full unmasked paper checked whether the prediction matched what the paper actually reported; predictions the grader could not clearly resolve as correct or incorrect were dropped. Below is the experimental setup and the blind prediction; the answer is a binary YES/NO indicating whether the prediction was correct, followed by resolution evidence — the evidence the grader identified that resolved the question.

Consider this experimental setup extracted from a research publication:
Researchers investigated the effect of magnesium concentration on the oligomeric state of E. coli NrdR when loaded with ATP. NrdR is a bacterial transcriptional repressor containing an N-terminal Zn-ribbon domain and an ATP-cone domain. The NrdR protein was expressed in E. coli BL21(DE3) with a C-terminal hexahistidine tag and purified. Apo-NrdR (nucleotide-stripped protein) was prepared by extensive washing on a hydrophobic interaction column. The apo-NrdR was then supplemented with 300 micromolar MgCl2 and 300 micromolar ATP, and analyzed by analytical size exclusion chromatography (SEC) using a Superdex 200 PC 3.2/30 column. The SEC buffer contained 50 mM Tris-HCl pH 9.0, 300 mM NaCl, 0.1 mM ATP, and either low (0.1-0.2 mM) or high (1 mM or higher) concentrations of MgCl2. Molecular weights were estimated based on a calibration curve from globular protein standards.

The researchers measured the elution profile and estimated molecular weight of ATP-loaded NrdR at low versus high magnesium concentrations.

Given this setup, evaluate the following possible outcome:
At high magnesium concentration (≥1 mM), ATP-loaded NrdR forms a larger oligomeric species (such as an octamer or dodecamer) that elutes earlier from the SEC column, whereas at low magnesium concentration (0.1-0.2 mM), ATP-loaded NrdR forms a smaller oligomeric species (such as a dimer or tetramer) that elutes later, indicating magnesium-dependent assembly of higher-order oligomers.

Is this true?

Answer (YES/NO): NO